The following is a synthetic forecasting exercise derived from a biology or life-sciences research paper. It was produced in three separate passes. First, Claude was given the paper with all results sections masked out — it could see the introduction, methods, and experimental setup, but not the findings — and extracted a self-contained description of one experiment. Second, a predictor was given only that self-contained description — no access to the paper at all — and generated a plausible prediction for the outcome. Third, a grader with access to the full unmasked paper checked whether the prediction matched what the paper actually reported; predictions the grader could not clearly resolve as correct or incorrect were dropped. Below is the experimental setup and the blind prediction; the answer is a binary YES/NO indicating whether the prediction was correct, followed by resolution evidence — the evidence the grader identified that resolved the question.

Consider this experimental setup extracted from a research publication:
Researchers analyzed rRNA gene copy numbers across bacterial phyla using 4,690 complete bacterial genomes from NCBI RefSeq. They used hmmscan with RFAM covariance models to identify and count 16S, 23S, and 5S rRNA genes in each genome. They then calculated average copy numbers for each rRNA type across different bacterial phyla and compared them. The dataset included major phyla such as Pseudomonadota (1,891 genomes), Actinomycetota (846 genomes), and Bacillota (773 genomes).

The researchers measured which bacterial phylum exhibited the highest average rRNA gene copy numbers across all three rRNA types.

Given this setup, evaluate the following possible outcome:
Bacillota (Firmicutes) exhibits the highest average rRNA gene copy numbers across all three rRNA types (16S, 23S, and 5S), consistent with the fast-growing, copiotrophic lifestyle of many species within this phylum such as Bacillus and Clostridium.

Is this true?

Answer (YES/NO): YES